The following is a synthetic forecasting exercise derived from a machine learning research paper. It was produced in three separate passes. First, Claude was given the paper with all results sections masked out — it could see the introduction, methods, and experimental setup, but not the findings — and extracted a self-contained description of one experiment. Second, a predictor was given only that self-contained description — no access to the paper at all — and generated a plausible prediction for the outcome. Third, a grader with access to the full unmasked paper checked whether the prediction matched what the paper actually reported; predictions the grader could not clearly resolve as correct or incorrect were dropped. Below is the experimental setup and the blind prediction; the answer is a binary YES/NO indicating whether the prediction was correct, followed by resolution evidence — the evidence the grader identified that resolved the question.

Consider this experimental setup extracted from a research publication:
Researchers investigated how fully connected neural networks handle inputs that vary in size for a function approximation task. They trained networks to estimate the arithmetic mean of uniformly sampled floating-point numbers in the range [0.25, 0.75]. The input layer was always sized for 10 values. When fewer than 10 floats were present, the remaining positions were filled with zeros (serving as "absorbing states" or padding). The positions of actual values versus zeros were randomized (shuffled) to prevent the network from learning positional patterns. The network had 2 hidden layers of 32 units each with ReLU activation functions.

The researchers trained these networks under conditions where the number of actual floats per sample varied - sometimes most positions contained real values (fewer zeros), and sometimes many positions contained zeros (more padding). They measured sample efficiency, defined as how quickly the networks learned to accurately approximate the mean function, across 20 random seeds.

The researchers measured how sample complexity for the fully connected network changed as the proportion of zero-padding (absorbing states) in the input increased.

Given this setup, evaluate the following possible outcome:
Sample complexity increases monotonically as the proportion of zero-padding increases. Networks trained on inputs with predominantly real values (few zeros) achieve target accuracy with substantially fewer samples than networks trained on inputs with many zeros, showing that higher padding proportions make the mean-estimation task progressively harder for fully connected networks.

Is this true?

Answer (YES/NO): YES